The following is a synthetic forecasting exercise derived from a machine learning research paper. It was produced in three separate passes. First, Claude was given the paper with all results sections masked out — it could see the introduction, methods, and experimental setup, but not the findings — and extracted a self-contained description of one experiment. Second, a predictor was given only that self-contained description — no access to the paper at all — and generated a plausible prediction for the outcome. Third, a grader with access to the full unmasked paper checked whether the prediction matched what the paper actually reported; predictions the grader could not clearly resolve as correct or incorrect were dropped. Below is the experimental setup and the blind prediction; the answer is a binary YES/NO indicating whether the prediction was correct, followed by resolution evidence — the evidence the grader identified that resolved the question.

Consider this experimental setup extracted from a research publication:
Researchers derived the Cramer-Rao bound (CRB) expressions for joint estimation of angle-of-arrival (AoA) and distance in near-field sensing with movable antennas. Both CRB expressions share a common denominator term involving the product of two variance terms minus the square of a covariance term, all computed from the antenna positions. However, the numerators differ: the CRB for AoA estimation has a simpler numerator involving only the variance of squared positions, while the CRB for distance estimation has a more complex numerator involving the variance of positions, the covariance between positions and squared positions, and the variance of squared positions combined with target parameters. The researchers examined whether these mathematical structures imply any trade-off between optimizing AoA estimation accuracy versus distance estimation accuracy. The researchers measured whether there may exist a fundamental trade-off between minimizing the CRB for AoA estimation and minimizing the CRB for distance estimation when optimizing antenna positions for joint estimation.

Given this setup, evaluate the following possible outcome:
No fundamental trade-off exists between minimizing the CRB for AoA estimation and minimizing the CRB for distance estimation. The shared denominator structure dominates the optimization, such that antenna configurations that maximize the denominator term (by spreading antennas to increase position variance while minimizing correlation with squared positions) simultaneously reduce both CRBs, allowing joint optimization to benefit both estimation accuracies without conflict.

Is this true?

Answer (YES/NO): NO